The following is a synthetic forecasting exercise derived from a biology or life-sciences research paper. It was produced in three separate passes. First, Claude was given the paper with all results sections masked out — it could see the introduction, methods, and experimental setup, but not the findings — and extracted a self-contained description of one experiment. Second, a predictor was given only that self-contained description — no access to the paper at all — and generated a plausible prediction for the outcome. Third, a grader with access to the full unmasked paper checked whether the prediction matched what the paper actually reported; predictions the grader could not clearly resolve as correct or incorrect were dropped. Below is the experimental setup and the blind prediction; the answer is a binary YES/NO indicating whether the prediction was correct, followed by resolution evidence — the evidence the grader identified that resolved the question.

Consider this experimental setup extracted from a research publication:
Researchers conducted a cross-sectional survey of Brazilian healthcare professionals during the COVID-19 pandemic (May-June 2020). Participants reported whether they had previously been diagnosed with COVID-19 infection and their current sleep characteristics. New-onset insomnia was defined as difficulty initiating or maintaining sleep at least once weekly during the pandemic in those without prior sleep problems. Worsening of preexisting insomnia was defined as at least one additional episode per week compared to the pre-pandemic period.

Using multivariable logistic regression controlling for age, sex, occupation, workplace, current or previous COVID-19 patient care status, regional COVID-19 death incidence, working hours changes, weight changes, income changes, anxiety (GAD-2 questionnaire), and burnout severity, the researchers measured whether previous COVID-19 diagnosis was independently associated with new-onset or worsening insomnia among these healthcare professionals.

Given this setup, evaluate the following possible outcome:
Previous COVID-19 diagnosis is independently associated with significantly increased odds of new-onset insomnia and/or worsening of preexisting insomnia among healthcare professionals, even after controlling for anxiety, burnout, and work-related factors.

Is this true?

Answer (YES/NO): NO